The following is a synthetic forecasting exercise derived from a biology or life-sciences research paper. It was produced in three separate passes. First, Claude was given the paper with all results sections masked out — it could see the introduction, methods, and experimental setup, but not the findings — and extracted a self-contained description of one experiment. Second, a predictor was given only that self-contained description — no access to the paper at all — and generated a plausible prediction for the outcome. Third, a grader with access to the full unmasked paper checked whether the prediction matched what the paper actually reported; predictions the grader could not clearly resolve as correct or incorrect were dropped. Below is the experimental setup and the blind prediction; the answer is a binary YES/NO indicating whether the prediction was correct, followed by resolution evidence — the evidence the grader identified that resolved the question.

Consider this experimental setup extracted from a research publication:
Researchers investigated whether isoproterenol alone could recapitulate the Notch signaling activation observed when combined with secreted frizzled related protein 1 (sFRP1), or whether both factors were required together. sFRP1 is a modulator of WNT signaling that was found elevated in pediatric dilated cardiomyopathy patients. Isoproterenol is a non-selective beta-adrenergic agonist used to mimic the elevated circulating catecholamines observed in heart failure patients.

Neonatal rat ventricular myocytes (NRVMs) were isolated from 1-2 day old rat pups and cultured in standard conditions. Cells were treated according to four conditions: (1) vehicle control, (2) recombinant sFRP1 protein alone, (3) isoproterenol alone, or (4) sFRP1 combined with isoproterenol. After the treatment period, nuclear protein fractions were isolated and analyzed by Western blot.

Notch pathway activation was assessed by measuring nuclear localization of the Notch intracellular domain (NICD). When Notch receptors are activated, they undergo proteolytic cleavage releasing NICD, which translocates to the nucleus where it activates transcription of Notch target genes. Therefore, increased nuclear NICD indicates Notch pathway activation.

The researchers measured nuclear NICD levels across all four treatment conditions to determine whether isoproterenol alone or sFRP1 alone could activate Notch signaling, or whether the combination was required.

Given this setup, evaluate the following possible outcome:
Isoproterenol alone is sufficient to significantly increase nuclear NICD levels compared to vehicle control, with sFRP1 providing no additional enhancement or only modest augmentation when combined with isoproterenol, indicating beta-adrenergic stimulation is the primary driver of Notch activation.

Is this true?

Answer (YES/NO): NO